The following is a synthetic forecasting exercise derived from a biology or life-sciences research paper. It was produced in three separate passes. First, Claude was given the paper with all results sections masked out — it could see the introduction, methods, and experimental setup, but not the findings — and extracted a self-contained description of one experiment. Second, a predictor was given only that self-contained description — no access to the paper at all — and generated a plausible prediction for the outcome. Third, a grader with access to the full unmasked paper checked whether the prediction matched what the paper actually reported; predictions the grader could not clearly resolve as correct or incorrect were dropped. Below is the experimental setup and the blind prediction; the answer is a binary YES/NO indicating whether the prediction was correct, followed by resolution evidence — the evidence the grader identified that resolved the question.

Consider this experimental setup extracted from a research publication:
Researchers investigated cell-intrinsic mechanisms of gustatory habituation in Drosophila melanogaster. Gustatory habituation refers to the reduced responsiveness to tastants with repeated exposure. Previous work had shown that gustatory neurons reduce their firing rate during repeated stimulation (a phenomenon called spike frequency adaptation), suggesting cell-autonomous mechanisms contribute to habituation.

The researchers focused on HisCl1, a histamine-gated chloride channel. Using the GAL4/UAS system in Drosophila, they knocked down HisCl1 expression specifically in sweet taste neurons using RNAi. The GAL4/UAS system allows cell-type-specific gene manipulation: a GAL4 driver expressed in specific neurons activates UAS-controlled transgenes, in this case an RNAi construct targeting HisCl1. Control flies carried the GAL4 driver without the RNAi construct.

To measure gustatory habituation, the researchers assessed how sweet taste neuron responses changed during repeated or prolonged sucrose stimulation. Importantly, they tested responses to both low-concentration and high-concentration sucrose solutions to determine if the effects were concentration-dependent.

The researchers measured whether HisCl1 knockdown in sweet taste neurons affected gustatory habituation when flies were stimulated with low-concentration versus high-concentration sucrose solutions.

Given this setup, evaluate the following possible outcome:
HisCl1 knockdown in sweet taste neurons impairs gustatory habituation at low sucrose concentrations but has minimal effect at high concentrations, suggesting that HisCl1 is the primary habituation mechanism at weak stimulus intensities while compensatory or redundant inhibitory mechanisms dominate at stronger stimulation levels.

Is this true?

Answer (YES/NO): NO